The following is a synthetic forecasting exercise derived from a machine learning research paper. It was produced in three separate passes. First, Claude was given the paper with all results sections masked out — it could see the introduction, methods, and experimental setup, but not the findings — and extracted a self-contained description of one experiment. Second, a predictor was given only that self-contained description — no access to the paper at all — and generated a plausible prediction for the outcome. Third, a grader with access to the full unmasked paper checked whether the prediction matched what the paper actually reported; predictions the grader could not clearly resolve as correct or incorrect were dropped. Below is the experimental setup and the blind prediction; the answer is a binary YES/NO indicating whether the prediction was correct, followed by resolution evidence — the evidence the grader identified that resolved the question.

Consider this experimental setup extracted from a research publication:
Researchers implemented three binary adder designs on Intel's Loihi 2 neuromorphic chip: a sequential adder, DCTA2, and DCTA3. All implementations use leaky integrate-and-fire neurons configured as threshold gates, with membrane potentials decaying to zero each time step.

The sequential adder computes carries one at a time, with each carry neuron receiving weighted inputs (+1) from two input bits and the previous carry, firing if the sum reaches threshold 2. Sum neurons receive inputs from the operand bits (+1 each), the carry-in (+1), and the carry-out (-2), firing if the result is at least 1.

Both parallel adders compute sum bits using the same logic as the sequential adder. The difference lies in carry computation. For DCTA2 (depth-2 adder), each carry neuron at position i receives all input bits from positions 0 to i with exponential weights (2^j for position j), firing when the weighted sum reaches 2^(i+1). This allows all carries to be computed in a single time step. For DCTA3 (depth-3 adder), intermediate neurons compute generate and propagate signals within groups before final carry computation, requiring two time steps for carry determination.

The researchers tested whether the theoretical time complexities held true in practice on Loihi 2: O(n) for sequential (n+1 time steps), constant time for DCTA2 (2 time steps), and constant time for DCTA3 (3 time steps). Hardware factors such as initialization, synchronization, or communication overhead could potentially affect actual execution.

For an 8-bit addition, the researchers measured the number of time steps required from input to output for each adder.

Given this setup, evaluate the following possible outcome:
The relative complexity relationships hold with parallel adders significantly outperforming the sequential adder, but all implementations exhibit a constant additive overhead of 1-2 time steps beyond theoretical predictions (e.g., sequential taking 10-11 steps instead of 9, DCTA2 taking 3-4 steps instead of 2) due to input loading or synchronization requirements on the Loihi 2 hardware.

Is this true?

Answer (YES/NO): YES